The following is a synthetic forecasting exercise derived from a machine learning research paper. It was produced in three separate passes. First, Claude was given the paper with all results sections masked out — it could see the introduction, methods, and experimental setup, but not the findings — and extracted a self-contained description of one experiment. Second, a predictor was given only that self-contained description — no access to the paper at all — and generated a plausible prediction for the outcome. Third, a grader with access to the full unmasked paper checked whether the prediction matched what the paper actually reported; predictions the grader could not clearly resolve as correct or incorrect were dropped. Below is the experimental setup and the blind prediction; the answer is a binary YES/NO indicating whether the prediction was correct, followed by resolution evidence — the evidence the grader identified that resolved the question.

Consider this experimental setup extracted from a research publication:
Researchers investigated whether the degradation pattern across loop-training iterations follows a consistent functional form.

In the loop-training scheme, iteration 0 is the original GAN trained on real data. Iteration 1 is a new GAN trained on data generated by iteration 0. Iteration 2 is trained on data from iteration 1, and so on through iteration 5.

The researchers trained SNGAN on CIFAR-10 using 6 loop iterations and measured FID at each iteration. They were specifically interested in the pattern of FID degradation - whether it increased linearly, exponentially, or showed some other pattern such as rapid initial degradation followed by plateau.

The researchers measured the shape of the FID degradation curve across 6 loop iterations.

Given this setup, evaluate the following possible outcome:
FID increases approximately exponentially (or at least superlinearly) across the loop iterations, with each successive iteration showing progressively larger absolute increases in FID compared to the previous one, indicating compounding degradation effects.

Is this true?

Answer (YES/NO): NO